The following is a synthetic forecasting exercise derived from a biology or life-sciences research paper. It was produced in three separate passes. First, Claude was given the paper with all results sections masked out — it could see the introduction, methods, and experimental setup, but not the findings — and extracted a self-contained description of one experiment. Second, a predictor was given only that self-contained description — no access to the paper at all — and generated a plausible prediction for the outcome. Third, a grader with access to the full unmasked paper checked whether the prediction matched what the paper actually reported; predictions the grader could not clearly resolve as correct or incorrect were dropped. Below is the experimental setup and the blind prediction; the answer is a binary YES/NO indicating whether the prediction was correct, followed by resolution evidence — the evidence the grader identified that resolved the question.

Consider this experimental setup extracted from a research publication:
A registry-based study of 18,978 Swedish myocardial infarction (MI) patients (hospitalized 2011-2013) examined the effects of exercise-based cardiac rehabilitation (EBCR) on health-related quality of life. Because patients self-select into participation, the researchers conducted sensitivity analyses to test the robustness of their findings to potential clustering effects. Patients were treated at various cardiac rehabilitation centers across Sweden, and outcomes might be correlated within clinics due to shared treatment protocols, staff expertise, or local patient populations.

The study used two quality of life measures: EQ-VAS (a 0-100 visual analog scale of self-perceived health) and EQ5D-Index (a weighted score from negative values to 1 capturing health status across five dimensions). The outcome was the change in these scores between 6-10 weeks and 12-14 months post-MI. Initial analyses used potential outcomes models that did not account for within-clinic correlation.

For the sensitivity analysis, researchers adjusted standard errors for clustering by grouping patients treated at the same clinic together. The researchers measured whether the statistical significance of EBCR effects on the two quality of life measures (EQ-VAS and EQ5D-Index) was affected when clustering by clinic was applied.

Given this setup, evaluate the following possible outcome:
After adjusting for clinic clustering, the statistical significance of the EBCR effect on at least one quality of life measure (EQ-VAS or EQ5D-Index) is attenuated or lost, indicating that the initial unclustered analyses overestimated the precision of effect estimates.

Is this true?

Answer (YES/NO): YES